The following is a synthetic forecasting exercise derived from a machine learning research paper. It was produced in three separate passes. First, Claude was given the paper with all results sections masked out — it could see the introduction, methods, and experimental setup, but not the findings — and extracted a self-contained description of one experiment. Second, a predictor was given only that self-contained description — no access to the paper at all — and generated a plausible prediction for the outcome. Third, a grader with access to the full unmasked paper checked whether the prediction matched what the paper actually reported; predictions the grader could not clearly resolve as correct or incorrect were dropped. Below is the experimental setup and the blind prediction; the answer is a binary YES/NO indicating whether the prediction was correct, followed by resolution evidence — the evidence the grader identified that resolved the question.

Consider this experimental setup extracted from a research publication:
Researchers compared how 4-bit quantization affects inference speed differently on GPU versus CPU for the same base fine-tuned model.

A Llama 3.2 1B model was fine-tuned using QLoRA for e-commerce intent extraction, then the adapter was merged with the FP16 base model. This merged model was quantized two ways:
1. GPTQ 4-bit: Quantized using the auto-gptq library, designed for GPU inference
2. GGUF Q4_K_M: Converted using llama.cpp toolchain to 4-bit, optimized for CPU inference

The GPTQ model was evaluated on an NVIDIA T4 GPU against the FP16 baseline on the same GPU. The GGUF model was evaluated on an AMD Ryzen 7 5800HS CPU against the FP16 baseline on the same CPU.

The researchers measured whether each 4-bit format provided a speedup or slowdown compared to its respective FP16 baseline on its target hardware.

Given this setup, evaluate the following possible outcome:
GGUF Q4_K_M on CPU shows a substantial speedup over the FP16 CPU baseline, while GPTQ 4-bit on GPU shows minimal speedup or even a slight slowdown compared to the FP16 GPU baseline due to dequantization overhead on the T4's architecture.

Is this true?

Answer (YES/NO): NO